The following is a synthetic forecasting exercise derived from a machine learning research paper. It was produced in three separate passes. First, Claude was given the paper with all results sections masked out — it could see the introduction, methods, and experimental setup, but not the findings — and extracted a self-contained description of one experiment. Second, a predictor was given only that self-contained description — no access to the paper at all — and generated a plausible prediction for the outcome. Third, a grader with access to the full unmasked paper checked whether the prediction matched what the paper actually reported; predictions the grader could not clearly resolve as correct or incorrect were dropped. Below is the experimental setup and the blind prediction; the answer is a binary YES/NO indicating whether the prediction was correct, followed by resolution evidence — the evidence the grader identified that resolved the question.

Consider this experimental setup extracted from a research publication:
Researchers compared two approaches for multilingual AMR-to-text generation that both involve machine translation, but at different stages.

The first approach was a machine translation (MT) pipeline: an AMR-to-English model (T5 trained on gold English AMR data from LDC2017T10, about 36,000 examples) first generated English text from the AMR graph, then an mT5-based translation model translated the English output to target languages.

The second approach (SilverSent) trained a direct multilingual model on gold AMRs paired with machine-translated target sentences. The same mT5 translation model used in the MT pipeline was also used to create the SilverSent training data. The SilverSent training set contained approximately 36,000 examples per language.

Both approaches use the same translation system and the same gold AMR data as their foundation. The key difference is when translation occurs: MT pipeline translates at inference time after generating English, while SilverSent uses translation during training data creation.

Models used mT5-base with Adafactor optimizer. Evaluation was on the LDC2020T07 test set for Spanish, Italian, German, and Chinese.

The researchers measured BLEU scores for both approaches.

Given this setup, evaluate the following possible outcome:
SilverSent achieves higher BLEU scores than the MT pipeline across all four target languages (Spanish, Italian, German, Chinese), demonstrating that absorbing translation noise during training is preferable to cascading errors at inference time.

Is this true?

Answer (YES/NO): NO